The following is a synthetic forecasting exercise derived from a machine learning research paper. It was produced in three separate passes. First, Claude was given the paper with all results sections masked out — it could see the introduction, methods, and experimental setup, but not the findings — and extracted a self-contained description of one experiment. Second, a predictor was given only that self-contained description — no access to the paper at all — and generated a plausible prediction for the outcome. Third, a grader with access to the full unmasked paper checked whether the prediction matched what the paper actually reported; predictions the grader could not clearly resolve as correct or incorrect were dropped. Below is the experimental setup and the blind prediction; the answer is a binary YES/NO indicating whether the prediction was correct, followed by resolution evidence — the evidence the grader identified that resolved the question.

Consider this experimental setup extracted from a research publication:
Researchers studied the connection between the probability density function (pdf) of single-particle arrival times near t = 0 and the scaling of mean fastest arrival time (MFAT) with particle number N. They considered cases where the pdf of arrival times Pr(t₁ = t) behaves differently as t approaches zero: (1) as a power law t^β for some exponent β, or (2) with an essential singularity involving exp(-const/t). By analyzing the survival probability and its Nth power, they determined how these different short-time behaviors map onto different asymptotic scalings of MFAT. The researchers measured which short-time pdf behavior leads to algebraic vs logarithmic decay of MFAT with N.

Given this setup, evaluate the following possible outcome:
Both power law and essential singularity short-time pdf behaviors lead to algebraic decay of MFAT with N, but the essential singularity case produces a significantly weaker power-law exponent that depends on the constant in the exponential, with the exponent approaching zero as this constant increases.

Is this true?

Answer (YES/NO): NO